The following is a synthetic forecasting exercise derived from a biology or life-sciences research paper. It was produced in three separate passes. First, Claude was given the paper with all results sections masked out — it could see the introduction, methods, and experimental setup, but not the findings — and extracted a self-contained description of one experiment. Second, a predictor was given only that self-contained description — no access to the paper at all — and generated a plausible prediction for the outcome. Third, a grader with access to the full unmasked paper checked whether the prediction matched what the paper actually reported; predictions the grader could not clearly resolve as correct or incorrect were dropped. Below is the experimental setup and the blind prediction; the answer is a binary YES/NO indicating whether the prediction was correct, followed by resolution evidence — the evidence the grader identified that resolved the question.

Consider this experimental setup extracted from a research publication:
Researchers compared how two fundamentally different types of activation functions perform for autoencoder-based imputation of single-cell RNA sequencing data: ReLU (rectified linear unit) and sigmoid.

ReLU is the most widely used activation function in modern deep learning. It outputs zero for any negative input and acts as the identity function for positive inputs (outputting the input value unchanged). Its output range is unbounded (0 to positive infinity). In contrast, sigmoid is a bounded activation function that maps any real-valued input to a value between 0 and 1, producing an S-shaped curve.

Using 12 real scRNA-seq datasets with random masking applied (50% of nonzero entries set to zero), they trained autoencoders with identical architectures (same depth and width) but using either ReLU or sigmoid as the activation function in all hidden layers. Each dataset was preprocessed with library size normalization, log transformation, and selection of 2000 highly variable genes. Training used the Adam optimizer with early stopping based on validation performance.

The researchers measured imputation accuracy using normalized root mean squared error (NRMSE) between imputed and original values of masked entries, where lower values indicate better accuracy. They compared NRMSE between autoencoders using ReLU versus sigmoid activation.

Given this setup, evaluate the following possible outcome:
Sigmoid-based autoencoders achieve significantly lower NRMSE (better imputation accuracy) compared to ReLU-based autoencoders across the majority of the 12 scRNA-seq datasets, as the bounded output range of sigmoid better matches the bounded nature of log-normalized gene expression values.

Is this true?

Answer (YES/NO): YES